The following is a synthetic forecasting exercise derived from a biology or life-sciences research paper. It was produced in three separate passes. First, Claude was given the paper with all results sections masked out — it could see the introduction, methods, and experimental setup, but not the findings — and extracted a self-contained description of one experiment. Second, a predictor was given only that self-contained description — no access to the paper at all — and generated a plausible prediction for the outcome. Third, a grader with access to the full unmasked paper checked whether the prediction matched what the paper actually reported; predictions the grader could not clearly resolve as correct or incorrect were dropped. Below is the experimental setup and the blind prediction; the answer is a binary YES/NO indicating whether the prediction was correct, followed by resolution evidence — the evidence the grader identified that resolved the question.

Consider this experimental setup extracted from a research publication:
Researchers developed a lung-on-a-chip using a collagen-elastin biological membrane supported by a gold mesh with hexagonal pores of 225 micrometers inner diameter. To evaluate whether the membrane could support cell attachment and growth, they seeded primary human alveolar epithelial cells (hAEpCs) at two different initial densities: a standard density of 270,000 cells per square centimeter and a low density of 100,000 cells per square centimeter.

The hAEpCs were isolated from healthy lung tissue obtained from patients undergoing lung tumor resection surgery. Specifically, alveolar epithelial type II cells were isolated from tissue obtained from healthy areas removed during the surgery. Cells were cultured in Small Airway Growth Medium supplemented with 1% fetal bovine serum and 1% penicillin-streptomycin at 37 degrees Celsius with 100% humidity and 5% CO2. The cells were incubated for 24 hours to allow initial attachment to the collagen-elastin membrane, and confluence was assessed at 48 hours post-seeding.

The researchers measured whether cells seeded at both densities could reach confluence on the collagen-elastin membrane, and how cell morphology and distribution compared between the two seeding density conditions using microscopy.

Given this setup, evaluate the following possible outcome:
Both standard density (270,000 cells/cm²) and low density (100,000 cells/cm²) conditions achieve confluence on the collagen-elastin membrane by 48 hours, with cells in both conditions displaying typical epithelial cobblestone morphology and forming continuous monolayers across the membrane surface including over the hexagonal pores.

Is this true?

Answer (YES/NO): NO